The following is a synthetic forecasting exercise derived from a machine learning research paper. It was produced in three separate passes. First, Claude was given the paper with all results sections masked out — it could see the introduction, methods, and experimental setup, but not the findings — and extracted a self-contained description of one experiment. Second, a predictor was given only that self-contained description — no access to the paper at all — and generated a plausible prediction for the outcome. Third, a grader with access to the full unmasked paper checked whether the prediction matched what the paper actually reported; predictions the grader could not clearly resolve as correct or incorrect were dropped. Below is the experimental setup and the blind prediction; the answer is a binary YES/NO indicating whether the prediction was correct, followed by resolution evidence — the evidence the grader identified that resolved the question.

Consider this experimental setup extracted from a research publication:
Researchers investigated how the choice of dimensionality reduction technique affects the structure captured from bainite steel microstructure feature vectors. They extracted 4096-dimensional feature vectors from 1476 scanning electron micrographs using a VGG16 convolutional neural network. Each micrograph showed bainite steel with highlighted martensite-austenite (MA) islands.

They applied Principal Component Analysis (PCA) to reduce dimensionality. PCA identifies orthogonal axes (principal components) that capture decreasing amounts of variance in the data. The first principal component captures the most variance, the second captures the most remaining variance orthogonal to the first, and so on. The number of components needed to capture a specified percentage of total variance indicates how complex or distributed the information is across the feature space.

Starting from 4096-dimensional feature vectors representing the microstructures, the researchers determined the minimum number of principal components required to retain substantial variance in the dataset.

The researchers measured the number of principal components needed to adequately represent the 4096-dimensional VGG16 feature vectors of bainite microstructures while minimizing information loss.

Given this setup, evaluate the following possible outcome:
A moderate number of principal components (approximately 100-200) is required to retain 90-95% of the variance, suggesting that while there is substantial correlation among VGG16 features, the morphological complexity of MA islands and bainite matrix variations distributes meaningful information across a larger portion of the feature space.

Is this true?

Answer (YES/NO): NO